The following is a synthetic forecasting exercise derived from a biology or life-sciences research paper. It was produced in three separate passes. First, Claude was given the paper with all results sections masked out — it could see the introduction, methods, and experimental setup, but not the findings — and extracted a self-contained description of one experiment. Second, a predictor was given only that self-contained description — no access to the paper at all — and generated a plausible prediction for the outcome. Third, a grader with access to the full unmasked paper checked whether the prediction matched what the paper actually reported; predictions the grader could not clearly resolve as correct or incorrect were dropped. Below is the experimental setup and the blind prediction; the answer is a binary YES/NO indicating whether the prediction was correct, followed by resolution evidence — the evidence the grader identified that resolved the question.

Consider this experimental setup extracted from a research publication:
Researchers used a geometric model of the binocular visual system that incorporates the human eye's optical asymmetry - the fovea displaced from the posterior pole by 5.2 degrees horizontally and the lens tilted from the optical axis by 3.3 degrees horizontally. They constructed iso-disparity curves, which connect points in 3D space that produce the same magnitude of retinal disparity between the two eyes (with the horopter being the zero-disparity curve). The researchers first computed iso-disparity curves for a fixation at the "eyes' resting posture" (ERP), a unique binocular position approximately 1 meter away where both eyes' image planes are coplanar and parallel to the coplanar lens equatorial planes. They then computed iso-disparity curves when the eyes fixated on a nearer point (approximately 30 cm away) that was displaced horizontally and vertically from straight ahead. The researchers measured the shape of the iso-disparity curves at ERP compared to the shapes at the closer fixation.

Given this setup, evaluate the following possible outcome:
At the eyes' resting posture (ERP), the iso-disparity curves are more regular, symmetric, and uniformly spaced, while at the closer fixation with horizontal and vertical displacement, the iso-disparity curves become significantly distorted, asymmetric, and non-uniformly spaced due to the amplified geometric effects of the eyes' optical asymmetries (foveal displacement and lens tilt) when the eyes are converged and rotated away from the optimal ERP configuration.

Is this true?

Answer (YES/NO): NO